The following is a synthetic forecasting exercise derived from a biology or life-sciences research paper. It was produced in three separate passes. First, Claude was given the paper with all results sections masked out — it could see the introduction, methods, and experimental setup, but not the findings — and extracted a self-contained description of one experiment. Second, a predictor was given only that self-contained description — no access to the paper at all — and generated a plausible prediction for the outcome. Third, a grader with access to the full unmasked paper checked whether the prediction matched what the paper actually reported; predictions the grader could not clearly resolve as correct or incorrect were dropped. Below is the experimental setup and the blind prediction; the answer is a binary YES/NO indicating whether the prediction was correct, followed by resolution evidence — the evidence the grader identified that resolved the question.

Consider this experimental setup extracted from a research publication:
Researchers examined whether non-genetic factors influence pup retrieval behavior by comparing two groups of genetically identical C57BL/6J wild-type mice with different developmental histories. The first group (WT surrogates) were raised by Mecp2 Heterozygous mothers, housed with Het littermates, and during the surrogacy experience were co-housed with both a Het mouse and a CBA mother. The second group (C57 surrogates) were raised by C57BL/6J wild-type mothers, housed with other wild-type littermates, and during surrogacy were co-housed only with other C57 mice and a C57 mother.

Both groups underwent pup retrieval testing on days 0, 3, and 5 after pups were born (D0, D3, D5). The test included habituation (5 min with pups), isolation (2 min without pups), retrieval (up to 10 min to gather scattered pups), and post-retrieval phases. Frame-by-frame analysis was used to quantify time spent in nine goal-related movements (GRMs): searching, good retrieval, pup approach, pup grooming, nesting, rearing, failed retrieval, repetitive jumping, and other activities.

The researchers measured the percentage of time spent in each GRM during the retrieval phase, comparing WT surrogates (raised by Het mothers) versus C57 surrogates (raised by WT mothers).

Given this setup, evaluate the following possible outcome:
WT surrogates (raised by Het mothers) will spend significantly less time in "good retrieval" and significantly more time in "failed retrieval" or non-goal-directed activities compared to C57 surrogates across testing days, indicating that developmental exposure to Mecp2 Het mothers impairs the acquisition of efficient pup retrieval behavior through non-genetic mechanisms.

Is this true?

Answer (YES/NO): NO